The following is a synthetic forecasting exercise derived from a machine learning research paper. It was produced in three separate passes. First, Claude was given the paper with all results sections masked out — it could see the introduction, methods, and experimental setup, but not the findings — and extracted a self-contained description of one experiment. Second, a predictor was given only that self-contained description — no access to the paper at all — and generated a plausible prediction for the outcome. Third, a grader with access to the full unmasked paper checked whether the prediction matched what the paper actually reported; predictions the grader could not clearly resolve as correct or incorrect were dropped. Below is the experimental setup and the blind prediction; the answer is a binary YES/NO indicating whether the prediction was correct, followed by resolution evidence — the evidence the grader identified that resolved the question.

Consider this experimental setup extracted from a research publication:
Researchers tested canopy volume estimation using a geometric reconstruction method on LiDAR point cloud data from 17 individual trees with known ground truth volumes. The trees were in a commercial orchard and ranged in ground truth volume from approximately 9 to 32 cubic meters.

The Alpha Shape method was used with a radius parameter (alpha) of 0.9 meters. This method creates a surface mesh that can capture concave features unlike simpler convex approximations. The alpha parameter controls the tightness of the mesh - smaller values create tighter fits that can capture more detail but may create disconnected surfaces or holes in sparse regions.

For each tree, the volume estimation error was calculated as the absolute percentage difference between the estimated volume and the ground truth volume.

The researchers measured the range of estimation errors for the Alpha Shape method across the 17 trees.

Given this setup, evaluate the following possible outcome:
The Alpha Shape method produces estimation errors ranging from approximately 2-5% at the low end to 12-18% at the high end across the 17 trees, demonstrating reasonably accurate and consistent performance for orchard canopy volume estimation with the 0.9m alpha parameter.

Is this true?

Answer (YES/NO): NO